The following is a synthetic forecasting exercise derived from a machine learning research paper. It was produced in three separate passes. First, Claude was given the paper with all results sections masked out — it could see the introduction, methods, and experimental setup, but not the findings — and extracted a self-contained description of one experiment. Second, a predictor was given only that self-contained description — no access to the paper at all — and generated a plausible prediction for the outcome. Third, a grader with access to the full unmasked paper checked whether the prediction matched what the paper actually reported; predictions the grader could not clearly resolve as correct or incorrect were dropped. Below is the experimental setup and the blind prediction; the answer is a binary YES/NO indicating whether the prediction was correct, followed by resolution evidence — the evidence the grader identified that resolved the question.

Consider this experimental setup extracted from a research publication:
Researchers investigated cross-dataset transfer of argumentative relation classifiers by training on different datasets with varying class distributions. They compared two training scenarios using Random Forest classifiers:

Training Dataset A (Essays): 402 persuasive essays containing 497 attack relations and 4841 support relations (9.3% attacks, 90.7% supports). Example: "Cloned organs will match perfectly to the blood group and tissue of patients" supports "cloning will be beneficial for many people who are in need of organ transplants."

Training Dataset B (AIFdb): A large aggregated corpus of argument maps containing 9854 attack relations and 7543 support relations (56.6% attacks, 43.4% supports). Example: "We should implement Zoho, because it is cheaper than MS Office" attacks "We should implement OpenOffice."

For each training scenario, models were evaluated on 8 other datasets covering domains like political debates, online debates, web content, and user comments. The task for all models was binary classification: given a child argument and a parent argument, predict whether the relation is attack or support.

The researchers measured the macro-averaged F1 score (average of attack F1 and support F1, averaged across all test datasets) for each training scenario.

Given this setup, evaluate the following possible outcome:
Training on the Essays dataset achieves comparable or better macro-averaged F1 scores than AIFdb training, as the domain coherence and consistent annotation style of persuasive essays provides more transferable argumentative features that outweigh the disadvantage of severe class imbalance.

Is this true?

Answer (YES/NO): YES